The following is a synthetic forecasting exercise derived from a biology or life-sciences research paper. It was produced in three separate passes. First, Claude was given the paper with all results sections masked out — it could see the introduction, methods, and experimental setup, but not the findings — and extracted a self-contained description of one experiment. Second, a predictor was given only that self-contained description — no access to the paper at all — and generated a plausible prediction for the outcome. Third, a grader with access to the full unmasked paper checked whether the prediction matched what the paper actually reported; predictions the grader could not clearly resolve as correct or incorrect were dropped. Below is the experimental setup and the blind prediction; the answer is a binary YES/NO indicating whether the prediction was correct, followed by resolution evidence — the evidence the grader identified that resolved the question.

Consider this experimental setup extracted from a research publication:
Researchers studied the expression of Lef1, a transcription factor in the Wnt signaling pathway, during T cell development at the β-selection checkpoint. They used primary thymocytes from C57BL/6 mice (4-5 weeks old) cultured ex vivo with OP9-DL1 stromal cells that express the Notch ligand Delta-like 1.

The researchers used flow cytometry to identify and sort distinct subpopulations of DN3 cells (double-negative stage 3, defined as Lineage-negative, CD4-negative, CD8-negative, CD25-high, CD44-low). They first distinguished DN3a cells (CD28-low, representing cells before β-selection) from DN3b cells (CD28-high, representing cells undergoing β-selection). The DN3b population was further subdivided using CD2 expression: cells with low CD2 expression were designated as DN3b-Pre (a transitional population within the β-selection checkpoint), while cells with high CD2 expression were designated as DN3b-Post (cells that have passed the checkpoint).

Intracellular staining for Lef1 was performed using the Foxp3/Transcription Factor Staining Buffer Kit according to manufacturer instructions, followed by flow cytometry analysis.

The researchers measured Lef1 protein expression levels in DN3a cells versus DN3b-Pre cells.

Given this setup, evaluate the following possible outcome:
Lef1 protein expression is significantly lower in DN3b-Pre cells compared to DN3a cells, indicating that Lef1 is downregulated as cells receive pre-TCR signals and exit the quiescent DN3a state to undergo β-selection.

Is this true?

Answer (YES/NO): NO